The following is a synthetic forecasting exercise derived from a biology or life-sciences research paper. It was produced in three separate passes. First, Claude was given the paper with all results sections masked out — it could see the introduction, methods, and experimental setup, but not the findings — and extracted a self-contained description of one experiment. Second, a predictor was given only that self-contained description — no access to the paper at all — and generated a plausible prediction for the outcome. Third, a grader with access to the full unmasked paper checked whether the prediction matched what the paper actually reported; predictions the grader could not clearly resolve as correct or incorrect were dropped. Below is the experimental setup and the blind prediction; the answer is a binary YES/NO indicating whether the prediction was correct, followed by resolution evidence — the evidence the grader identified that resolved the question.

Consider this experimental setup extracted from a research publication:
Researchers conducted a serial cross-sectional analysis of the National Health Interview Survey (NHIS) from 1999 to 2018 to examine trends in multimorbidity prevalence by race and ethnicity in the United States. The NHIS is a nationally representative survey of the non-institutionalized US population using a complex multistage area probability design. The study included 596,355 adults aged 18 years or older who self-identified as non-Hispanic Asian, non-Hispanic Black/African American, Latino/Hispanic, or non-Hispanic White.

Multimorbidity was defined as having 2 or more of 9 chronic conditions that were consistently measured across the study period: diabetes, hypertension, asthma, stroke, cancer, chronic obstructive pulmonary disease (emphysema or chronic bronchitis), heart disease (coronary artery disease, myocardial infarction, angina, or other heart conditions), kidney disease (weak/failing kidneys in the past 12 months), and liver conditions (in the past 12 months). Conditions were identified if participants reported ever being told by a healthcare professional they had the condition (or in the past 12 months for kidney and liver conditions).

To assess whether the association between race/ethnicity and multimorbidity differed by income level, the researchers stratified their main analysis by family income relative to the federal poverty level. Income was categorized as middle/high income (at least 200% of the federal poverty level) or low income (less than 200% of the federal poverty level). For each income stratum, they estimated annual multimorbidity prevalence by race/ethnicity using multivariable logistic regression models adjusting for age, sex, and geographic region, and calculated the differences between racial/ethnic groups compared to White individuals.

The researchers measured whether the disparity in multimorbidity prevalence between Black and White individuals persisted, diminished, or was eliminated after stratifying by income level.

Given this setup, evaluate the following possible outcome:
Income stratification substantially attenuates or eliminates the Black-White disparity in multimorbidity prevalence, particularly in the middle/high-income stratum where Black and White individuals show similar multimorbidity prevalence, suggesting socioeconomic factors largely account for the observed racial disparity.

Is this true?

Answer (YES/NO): YES